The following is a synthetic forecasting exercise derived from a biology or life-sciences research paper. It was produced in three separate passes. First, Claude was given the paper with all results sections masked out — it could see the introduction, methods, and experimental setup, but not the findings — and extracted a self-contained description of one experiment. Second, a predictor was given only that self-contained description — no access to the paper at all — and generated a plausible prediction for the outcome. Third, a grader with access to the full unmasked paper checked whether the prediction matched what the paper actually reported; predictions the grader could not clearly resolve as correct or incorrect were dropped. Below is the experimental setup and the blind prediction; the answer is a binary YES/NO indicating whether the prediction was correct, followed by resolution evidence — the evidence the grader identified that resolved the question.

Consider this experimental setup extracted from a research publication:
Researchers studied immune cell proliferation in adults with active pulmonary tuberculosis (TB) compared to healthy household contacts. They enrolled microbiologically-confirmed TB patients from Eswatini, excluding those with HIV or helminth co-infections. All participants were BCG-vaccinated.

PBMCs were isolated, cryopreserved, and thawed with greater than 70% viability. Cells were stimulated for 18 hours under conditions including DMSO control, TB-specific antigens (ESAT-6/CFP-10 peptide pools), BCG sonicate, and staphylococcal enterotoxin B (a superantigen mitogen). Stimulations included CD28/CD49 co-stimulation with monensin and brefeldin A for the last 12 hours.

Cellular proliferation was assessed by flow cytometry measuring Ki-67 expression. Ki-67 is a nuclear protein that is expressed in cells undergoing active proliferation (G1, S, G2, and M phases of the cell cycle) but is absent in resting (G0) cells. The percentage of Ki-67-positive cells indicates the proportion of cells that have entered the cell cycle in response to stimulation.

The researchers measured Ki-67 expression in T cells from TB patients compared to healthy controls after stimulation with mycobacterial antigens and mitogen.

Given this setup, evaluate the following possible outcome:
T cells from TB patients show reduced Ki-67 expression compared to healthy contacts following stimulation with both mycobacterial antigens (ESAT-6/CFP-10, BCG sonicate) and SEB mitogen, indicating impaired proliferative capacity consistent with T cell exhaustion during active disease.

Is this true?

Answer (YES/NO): YES